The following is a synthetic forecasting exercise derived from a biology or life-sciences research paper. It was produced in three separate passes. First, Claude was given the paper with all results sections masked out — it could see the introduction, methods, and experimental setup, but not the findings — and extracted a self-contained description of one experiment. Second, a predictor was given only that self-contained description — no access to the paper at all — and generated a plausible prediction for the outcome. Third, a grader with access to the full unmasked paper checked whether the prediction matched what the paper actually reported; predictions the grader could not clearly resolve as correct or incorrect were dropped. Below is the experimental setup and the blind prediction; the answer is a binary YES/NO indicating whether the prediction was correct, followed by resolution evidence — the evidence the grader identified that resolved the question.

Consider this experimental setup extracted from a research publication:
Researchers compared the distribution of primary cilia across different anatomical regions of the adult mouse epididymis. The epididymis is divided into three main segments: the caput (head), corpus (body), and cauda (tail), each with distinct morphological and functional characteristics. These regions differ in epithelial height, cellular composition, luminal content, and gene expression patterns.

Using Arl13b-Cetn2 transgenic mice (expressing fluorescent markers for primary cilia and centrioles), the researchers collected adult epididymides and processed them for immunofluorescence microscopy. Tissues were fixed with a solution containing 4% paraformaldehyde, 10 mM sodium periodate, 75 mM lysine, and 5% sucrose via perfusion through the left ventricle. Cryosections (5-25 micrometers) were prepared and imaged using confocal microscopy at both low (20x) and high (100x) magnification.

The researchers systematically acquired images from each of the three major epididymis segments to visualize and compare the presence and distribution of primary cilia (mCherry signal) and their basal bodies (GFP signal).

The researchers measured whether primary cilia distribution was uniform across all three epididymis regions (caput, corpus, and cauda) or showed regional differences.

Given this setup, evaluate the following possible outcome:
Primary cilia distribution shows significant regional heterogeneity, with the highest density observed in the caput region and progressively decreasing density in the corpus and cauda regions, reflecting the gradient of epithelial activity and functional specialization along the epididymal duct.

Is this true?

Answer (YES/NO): NO